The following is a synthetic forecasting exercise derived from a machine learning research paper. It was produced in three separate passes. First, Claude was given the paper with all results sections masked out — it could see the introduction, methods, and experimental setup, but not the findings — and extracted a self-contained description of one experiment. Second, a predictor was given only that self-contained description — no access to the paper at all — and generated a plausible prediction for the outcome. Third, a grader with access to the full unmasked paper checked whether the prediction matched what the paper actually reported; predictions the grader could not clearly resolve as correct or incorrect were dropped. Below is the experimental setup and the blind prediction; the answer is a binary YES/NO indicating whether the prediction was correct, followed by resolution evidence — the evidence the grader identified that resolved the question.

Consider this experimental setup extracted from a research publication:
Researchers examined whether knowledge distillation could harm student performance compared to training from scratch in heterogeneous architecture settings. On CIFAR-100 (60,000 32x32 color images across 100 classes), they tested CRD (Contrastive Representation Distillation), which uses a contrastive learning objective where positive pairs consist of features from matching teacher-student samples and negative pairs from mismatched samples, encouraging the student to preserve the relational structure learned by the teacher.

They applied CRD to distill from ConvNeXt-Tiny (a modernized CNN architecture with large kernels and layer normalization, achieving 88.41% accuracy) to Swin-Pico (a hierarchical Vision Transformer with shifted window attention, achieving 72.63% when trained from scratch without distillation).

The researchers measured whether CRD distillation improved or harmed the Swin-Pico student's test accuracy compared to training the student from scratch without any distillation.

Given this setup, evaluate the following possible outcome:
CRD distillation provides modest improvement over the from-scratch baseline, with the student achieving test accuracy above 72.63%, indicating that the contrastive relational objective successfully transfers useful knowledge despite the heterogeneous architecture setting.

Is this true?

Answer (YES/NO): NO